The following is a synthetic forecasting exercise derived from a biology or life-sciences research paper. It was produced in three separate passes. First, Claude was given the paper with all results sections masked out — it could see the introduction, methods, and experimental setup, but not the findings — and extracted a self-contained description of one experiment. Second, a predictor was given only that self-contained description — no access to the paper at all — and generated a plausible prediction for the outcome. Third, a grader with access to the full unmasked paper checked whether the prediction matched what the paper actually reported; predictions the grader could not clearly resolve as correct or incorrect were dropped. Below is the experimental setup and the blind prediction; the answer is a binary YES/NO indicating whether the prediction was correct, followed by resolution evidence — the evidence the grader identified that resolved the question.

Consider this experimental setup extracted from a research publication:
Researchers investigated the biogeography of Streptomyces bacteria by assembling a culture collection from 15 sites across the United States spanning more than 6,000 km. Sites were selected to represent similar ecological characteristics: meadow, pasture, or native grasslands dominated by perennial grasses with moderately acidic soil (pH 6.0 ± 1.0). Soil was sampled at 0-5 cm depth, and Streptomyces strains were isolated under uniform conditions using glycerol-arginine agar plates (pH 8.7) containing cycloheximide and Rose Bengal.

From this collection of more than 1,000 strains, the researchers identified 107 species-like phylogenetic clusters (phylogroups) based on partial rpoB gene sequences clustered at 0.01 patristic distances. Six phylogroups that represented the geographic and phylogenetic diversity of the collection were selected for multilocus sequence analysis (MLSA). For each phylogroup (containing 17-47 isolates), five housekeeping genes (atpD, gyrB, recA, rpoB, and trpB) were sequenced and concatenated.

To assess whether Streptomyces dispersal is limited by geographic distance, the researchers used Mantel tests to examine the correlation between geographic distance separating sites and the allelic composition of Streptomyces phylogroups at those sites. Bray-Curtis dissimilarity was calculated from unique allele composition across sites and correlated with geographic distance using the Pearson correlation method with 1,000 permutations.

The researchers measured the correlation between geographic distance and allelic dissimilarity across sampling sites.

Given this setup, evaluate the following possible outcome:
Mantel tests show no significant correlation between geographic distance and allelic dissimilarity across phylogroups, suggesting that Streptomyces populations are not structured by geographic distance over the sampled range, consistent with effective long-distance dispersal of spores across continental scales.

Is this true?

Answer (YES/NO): NO